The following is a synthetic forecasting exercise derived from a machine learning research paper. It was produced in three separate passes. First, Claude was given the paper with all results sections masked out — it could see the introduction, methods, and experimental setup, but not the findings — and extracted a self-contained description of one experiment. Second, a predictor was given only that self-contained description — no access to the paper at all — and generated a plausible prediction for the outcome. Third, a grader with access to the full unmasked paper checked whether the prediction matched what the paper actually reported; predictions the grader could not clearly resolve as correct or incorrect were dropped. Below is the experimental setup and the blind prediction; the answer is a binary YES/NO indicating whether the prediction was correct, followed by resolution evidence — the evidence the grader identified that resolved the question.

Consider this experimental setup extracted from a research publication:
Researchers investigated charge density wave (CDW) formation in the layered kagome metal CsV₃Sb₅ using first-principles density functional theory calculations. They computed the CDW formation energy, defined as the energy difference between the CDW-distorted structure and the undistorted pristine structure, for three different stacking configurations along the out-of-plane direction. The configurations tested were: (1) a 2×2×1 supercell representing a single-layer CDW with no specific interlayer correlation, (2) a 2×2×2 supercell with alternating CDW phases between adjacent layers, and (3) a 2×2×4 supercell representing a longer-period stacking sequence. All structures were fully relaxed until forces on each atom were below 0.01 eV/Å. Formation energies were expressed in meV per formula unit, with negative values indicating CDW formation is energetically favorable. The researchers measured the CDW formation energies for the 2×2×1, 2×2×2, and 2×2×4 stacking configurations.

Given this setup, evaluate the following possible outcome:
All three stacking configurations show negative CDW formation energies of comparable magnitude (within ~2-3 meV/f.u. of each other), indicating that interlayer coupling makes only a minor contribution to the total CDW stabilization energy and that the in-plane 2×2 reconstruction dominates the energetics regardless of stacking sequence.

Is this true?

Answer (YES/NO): YES